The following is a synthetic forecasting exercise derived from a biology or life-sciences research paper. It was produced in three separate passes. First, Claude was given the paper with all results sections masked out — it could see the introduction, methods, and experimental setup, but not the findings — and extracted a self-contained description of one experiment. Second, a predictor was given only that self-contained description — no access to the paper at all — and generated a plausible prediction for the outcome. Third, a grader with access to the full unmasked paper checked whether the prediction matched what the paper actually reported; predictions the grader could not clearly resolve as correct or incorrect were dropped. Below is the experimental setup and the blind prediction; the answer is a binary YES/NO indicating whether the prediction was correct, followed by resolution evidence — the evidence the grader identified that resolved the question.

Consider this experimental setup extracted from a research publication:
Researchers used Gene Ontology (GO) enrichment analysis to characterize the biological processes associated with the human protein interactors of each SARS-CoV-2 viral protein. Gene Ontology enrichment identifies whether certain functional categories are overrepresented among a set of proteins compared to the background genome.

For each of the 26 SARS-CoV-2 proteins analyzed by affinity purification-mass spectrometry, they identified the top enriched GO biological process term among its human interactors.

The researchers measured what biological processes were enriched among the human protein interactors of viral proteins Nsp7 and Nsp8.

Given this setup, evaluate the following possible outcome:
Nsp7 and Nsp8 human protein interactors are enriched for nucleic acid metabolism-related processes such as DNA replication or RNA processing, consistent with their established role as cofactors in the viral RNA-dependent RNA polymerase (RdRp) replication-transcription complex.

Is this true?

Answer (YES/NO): NO